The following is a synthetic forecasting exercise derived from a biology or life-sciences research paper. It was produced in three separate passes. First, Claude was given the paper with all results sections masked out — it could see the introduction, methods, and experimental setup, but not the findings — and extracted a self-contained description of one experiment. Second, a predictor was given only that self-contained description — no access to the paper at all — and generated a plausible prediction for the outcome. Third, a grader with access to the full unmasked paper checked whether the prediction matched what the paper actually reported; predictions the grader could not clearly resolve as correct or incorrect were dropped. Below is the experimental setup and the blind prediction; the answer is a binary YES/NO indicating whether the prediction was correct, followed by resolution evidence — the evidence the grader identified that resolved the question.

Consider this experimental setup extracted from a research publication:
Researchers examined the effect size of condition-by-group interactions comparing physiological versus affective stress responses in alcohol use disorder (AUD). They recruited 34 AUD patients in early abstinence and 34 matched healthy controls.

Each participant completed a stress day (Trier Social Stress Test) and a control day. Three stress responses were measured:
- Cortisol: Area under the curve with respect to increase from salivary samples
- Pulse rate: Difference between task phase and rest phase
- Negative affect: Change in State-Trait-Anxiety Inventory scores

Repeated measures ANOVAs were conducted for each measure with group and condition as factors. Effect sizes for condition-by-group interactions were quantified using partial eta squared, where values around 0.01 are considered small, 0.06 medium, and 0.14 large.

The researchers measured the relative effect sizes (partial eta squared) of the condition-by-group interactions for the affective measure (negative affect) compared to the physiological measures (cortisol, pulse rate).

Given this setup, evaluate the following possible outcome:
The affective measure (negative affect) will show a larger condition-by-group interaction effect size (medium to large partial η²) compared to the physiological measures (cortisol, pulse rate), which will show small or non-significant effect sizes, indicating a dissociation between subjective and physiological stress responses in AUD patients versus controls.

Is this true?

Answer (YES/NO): NO